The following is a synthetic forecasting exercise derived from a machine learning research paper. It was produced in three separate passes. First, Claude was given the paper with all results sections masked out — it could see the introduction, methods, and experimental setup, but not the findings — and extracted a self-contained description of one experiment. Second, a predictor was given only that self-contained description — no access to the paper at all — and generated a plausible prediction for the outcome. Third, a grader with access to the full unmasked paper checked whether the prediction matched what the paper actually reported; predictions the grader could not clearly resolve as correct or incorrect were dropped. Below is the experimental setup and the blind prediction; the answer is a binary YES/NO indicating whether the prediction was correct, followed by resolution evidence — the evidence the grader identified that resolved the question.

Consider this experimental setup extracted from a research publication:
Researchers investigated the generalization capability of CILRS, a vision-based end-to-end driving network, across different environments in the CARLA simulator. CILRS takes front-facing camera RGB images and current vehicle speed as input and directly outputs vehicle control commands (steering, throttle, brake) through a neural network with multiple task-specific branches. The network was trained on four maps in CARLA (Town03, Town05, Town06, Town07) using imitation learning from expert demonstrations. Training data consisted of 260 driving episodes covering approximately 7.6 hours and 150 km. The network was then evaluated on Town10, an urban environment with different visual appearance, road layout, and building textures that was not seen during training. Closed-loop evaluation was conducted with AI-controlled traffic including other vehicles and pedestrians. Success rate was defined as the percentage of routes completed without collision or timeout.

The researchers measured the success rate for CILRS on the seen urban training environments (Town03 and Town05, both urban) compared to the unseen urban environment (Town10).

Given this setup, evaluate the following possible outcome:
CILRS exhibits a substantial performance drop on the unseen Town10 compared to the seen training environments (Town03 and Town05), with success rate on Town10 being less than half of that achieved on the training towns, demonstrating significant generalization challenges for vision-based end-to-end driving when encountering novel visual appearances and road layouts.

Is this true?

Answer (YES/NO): YES